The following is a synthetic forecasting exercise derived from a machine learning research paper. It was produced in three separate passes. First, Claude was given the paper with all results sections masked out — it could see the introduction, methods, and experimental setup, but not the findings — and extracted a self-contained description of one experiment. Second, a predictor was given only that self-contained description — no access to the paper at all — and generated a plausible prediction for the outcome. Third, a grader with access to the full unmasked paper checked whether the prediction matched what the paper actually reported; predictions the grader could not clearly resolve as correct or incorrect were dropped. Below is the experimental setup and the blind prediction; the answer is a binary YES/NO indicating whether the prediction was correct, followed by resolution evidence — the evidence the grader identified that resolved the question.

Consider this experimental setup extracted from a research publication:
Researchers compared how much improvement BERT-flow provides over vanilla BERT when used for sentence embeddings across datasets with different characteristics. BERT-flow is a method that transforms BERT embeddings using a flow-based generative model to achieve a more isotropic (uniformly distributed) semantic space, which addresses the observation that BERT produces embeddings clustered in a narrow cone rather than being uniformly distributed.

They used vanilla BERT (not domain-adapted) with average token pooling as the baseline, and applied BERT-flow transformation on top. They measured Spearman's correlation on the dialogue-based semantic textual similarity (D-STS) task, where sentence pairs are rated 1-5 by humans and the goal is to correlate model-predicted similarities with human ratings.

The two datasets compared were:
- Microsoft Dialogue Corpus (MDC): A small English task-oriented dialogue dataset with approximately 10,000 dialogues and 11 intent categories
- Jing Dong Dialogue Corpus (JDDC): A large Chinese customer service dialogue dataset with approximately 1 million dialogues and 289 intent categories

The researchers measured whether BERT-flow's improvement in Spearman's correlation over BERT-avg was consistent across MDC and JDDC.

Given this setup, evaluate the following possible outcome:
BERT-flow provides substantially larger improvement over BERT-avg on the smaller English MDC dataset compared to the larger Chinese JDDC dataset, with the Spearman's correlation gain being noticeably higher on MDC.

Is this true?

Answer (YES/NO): NO